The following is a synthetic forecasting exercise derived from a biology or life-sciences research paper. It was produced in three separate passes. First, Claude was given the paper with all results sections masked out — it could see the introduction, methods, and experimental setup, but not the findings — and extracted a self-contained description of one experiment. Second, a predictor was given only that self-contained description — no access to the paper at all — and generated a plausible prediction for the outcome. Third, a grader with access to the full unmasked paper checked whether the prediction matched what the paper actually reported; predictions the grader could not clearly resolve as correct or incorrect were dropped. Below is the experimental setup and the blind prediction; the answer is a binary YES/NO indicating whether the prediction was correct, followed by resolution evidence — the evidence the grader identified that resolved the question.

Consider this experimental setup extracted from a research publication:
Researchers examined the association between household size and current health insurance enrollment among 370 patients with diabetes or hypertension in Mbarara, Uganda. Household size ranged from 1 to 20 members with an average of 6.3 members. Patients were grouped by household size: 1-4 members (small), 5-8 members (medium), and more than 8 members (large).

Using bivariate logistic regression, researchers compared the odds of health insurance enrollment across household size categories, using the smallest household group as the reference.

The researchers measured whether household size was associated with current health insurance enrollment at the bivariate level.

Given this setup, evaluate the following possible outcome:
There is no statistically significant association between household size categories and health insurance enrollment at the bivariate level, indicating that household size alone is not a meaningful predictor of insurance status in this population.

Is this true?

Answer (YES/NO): NO